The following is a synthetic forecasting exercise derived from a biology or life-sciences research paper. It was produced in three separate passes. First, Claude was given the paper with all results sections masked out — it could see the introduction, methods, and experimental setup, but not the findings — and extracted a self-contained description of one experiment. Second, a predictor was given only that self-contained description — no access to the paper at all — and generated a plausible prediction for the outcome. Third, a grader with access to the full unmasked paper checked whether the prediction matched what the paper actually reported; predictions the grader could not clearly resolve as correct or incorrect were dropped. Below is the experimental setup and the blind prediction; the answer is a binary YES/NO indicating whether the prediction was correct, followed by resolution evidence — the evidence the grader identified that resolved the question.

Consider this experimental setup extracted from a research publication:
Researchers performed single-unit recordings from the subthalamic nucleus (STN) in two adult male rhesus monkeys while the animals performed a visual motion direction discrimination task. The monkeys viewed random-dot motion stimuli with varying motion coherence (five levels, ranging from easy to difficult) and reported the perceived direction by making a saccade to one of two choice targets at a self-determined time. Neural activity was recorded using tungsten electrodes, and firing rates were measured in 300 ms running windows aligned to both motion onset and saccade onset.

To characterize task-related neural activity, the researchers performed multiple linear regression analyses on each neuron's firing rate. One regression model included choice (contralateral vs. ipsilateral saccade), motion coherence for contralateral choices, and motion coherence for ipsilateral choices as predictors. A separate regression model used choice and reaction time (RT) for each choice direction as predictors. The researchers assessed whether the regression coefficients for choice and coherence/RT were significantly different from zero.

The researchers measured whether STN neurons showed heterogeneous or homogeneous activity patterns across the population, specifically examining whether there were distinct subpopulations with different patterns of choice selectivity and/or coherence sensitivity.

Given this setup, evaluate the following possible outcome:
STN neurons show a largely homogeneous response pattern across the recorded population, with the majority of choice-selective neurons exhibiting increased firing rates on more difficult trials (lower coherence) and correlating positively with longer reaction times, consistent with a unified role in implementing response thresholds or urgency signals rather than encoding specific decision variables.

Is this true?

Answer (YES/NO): NO